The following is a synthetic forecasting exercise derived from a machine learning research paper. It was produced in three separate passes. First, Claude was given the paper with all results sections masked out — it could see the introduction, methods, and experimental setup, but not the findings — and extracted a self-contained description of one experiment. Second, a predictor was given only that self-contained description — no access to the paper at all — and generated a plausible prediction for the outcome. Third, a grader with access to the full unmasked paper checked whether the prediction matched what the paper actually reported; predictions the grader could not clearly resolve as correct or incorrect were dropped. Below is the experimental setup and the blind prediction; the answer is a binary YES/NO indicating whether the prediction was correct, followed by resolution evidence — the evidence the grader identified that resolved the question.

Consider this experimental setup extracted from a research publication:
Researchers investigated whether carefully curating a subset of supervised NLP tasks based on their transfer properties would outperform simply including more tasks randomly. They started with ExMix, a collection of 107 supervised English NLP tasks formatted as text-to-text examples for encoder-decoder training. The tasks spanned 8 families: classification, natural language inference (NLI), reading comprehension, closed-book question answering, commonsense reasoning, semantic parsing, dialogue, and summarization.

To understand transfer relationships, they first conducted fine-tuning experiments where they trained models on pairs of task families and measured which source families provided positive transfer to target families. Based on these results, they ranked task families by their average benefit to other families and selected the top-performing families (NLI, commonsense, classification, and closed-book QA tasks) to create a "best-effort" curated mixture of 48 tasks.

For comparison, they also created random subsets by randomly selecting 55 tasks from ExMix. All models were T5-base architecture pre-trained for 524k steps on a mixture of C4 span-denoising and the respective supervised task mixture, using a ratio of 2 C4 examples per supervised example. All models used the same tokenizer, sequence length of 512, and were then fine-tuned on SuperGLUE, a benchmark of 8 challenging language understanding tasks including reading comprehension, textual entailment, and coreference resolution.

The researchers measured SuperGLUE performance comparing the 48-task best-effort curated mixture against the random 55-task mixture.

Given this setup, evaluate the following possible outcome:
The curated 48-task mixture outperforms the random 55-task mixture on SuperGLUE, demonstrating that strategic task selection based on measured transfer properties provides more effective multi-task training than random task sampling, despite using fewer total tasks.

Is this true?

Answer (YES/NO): NO